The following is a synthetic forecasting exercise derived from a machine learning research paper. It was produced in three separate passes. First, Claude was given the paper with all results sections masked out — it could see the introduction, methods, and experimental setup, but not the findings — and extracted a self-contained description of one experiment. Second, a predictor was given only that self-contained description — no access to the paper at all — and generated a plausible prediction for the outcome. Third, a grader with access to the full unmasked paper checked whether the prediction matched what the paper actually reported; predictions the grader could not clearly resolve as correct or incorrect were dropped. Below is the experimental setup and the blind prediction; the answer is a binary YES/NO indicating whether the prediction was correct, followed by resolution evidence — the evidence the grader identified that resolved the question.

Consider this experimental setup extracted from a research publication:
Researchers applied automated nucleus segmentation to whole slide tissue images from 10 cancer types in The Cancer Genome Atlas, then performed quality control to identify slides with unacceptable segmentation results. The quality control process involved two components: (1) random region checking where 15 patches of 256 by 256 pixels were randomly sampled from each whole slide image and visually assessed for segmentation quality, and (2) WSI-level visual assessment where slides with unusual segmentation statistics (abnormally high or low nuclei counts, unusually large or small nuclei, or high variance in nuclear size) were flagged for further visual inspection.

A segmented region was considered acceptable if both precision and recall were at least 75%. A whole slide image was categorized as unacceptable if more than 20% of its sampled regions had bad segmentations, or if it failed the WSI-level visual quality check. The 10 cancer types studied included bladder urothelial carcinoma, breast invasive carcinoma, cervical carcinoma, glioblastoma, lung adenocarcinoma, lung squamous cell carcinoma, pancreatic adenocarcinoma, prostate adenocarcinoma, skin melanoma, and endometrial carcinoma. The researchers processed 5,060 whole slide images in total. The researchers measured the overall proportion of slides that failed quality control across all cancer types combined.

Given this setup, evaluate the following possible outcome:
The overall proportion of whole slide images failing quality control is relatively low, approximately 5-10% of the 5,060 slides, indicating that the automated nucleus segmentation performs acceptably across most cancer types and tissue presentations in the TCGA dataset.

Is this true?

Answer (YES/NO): NO